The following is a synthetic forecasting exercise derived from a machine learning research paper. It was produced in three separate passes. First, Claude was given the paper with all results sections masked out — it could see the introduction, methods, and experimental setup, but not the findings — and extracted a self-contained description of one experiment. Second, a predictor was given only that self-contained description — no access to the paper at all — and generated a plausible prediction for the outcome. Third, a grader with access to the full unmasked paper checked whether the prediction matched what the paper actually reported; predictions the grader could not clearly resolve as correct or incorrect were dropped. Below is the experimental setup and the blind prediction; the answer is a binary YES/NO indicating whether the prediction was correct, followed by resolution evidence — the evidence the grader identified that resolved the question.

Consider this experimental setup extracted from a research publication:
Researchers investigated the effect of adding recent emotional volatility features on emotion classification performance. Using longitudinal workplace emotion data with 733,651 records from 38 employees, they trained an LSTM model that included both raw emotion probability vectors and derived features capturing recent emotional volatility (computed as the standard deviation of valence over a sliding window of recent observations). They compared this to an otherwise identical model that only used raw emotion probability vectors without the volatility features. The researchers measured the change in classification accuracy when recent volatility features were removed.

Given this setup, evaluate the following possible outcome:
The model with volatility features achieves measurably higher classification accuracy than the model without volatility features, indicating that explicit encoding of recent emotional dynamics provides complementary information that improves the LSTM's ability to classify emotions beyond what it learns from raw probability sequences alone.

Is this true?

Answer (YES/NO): YES